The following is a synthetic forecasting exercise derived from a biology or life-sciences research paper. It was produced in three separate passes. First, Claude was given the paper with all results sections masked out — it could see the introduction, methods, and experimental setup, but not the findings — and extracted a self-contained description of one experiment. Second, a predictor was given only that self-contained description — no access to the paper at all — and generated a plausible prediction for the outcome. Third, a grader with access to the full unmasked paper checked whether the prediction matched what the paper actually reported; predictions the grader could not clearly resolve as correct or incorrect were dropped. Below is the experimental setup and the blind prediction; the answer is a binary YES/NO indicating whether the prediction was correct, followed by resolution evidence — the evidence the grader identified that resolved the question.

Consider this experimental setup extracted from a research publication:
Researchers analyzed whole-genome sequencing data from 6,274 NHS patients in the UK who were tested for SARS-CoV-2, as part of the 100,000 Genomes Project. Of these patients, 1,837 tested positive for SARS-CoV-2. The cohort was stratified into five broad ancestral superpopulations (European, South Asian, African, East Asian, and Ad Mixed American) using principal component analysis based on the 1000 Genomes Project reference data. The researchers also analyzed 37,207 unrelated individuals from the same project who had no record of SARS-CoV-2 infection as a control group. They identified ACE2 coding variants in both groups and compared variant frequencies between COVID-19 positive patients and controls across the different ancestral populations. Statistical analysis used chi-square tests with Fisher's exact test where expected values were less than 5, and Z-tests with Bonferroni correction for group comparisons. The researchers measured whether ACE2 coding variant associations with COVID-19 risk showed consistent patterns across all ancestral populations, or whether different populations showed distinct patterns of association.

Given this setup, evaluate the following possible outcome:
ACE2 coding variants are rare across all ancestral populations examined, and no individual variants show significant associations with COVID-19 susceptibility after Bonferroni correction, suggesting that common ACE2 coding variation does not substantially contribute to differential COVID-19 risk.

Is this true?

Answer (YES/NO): NO